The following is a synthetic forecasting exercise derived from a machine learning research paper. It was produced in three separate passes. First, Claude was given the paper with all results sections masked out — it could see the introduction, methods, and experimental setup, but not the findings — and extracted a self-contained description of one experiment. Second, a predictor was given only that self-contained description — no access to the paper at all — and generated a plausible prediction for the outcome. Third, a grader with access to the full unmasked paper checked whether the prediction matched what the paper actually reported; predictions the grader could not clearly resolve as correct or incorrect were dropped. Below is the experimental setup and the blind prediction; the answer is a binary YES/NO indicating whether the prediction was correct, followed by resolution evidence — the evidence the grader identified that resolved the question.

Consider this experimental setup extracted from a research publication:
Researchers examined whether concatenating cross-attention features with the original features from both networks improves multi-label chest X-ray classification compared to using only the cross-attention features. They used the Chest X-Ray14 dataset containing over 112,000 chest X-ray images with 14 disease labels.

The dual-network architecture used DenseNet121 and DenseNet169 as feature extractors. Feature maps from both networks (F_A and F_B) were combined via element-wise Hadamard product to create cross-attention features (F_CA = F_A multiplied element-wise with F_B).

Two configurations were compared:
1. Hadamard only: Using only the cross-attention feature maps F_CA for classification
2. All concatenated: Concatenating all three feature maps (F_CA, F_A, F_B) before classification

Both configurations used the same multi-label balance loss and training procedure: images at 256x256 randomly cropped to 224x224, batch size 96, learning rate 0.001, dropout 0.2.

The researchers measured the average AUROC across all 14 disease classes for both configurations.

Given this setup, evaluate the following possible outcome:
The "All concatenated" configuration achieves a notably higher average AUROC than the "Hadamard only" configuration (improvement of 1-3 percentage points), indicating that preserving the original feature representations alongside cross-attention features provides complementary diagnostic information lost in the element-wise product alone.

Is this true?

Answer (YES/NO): NO